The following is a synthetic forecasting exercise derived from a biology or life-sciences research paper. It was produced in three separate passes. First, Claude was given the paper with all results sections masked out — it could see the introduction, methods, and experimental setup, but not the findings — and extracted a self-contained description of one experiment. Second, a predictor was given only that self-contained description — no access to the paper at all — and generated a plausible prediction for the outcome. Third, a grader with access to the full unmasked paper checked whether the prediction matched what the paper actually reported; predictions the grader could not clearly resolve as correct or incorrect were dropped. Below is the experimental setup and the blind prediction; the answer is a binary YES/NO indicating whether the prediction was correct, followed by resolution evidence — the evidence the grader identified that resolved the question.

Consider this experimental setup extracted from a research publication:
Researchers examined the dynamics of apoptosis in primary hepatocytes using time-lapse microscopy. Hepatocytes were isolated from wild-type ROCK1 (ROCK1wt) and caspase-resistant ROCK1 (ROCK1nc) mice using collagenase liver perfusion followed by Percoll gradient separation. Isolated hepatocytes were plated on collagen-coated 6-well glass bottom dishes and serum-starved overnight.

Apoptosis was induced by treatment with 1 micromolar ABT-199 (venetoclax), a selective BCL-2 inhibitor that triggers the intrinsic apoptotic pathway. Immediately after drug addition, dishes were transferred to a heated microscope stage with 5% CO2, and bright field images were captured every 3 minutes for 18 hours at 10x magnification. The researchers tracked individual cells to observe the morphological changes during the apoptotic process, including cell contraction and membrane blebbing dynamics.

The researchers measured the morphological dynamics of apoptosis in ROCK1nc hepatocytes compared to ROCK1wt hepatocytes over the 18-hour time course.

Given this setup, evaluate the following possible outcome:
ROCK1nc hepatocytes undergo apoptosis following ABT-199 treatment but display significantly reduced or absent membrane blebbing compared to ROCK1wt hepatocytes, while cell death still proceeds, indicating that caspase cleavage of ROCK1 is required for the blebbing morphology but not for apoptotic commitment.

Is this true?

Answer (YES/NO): YES